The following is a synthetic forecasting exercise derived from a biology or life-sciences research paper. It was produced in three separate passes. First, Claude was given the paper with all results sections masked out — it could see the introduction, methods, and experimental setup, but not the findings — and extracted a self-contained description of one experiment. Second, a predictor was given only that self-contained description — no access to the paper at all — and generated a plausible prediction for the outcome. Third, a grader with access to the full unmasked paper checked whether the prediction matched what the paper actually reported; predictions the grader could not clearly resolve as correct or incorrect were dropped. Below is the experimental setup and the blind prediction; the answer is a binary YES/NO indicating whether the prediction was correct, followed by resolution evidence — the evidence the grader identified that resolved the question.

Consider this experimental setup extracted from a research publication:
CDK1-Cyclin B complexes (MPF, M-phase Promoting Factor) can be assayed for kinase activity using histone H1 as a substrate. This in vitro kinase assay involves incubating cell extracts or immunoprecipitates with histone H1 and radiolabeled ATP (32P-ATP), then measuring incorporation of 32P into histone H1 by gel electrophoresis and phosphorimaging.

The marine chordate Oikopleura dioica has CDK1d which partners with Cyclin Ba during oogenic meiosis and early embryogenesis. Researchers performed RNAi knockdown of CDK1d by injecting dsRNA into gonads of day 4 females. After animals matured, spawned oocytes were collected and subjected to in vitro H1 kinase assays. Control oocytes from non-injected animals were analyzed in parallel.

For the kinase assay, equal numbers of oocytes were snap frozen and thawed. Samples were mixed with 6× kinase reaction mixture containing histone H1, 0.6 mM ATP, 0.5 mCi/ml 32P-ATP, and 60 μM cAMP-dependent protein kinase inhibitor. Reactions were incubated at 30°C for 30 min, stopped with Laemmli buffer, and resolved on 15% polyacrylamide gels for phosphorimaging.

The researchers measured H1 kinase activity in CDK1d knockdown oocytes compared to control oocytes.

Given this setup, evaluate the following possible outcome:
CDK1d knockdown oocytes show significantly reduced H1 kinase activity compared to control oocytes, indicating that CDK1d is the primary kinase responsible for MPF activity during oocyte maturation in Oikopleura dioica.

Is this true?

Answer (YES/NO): YES